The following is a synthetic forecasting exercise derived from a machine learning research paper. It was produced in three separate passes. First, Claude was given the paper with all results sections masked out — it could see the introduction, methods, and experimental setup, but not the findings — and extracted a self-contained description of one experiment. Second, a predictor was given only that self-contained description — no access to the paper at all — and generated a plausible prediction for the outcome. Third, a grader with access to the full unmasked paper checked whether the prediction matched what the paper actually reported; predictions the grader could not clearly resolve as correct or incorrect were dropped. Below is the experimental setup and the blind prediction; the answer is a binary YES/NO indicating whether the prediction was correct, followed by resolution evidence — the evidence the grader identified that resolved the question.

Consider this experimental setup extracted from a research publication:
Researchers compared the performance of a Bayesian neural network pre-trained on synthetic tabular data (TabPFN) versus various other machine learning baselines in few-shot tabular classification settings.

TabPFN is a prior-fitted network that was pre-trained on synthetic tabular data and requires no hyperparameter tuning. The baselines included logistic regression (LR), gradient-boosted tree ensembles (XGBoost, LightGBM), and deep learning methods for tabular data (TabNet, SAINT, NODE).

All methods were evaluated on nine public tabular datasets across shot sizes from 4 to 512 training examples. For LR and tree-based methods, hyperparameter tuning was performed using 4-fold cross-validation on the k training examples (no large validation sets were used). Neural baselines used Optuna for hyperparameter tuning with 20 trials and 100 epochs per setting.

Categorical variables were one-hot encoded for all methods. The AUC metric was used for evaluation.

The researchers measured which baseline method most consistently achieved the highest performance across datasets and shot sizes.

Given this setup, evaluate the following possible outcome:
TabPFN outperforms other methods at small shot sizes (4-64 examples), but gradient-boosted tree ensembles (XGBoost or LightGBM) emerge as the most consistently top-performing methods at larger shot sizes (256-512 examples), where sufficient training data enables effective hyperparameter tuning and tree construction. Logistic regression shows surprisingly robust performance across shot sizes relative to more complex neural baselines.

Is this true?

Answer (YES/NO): NO